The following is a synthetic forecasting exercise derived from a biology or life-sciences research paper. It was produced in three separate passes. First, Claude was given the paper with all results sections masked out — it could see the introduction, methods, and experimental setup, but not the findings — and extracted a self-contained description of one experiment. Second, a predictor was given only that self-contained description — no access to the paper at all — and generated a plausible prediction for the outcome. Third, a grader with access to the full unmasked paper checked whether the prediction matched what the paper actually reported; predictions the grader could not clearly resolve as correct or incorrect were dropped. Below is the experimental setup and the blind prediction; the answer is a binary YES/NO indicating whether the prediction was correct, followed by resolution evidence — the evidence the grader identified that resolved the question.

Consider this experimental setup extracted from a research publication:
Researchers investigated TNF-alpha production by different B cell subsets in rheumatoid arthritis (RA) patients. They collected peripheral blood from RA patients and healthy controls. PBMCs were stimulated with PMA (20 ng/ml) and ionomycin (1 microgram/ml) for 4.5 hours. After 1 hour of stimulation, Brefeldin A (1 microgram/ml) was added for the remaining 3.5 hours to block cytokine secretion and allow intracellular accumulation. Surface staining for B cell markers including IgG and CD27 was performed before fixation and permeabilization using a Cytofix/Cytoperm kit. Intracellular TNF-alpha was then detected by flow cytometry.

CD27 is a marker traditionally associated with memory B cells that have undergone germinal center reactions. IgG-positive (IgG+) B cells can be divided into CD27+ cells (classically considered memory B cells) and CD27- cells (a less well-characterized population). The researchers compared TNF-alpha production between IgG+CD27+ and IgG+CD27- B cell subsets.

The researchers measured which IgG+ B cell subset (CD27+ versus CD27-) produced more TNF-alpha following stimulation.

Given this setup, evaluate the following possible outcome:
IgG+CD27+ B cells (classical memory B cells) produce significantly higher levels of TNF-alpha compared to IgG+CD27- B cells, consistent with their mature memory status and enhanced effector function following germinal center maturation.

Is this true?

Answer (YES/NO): NO